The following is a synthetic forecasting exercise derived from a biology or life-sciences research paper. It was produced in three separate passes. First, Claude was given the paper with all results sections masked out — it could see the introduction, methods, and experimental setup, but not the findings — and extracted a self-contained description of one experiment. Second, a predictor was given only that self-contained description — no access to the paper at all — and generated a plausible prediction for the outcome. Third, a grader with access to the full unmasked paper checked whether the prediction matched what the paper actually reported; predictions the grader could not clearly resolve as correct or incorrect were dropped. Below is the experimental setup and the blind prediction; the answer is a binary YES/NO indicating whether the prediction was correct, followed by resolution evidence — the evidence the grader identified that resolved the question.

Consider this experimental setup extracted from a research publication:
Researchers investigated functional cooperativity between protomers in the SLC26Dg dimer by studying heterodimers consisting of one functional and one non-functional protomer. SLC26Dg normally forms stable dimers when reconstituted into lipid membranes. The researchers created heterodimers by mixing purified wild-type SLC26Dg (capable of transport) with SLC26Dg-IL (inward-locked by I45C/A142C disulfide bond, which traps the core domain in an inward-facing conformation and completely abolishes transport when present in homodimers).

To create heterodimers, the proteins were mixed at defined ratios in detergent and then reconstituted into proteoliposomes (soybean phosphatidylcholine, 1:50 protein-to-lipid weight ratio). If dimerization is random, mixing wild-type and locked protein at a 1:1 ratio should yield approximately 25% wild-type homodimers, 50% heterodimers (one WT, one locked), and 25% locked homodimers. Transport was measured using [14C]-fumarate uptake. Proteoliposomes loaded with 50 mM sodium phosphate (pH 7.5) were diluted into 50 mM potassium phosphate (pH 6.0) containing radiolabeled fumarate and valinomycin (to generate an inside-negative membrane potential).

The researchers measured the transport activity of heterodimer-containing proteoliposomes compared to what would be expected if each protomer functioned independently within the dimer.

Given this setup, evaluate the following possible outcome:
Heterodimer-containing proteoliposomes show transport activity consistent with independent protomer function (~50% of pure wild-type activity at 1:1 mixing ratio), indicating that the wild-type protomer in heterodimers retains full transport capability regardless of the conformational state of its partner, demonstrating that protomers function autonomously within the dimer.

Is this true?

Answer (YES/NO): NO